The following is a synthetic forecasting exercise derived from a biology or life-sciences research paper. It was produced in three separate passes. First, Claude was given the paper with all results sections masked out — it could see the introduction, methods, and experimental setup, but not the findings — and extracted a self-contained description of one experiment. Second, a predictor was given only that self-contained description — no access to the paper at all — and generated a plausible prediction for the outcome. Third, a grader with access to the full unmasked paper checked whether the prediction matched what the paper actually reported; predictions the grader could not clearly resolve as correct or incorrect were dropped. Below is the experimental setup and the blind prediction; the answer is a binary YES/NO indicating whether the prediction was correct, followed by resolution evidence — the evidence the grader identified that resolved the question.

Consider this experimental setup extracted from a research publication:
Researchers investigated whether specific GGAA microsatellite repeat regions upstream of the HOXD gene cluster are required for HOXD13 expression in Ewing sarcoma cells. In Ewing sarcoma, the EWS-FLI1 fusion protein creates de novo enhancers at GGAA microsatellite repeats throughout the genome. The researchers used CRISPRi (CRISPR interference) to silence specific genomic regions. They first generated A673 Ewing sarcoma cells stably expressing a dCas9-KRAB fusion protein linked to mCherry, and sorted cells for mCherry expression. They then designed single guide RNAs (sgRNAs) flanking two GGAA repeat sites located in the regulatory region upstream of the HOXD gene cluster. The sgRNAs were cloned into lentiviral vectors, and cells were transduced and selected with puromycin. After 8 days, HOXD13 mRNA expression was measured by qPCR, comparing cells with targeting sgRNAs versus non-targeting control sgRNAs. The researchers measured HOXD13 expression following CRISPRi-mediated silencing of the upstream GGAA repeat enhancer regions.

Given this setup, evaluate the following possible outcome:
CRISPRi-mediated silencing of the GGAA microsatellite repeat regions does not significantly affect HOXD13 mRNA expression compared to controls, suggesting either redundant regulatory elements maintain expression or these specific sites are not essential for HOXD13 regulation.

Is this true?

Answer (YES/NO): NO